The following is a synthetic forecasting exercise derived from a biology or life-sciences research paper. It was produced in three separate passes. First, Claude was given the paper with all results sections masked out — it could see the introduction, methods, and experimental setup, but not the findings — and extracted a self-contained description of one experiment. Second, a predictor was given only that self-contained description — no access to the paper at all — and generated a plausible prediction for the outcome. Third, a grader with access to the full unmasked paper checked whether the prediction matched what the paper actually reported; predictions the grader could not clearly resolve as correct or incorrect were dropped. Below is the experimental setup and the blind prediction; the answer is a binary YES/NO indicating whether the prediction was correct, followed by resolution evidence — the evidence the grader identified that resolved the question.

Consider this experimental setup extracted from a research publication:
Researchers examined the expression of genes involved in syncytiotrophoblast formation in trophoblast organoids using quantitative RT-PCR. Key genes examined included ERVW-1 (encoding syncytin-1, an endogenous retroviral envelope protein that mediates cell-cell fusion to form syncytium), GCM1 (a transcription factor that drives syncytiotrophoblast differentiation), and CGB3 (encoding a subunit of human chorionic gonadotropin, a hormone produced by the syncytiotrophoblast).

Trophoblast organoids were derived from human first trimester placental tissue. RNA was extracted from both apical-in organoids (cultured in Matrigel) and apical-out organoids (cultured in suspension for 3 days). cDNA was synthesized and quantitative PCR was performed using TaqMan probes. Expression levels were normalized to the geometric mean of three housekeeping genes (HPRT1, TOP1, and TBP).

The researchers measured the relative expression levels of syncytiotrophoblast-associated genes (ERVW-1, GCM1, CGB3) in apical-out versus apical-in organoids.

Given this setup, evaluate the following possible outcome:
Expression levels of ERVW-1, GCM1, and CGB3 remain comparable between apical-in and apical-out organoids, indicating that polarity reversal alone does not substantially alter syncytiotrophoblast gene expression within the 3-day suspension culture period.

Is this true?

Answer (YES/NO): NO